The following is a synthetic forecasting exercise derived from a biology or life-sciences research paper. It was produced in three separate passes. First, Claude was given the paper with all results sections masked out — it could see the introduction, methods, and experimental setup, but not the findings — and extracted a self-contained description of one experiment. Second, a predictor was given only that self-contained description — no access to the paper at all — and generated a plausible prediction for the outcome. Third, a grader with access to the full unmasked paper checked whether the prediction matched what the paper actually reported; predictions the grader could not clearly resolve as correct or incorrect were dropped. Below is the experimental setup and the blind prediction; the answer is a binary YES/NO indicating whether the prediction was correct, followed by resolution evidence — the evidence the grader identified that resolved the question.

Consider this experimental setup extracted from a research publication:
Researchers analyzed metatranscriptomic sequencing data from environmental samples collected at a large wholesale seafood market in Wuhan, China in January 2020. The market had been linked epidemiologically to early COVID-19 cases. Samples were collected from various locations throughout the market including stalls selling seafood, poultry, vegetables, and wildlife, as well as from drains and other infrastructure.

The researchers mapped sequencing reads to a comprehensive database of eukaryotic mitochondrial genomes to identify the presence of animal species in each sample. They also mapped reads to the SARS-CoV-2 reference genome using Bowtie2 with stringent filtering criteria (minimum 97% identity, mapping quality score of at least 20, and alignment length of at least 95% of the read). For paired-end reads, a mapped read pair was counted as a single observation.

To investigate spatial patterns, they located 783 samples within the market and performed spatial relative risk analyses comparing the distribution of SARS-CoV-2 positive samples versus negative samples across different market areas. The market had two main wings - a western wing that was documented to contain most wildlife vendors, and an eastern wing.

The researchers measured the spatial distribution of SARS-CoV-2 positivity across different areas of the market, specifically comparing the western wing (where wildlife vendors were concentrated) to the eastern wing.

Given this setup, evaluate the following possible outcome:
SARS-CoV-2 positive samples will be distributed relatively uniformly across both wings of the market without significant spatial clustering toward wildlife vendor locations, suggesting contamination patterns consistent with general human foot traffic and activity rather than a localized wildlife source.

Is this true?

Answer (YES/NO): NO